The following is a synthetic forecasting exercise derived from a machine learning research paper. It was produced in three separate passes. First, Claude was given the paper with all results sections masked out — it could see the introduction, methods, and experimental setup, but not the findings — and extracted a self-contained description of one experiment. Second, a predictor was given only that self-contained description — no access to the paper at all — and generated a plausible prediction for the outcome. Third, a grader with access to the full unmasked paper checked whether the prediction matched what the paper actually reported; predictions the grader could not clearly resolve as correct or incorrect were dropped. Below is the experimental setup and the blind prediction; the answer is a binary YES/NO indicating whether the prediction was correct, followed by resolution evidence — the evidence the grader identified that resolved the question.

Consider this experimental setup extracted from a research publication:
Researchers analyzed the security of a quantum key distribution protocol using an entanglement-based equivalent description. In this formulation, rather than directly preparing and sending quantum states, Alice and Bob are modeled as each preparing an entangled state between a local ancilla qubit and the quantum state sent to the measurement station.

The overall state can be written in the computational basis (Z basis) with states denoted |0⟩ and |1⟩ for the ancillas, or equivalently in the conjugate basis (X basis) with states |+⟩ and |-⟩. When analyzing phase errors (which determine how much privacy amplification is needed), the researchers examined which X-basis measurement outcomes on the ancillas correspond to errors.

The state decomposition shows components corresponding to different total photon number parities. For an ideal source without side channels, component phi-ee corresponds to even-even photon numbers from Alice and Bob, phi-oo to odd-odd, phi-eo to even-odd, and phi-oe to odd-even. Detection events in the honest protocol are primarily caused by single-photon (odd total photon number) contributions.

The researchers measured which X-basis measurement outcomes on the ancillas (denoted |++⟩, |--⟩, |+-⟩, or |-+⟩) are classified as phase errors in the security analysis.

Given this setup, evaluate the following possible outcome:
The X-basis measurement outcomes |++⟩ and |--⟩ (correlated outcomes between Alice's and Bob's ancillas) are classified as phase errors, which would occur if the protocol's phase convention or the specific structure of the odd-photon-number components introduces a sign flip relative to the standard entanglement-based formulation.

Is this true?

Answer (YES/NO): YES